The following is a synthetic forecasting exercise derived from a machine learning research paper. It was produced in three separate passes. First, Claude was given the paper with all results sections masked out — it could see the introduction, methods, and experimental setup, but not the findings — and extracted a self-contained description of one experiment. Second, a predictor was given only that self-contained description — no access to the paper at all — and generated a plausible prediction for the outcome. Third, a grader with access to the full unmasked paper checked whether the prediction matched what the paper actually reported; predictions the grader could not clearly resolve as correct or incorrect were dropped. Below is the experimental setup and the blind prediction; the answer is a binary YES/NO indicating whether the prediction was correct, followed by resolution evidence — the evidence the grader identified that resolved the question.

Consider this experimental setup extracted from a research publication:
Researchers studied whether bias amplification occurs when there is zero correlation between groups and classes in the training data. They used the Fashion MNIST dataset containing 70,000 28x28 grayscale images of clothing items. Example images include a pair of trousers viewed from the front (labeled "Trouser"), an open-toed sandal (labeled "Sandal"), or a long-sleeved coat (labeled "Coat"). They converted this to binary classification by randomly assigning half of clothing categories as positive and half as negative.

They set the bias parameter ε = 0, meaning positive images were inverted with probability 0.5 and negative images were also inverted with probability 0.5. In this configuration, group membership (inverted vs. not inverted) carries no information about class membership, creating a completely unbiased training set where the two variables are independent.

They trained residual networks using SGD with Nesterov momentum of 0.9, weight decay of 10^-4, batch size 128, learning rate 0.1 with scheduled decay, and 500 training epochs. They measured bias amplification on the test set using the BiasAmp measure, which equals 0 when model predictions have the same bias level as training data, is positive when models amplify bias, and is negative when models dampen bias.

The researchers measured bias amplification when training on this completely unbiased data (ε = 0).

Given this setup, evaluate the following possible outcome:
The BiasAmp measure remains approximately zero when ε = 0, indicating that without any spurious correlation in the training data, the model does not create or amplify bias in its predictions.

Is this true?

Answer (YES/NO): YES